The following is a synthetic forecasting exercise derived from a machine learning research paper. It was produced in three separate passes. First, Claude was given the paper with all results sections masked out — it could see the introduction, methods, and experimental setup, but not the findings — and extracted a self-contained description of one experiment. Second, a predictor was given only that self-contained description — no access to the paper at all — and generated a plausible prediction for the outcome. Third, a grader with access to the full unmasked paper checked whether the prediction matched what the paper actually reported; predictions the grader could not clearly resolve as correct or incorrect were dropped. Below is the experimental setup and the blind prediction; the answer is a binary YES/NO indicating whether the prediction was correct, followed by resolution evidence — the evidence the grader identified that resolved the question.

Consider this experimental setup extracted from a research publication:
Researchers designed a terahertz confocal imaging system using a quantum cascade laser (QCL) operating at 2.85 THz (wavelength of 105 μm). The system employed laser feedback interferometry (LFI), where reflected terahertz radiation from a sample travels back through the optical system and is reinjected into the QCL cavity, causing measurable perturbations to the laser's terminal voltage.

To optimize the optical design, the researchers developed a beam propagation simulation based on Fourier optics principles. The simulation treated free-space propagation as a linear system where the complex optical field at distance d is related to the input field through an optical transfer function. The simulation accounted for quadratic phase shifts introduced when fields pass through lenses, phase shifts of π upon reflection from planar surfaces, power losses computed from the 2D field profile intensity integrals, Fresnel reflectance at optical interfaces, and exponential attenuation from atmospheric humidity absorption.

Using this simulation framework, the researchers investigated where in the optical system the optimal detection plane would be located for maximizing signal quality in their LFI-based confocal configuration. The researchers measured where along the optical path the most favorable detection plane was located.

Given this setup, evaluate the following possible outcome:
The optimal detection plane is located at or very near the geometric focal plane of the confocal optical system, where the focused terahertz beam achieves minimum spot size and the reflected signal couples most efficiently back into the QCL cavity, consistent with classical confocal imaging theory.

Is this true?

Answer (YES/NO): NO